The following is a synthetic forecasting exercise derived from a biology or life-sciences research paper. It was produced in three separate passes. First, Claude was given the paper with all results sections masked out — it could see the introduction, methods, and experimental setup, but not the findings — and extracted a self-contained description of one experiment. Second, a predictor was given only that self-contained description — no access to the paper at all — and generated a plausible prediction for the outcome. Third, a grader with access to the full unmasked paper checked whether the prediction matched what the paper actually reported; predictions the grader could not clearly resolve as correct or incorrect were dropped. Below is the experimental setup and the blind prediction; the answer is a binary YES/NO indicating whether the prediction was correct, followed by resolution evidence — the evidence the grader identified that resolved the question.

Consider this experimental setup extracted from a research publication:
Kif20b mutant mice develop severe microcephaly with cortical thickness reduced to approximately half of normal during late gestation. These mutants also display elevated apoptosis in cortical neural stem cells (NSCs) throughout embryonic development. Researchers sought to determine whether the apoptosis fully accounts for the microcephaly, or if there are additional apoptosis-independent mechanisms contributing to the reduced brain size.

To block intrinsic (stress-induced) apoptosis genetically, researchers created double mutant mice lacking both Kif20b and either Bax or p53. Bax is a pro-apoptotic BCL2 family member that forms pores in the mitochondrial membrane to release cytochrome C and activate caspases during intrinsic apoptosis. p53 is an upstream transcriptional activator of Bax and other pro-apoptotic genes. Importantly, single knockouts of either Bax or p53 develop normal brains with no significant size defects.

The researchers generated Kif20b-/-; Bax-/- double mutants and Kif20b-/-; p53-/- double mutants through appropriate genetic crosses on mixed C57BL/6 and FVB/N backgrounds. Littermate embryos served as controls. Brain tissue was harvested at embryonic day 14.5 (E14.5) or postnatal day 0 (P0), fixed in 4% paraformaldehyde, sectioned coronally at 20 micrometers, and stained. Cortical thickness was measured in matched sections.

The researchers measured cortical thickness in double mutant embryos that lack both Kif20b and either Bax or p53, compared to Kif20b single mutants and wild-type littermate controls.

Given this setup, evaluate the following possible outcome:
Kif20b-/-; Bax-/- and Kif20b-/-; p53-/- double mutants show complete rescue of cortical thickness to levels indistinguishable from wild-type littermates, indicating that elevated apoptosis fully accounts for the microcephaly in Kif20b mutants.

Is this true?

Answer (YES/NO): NO